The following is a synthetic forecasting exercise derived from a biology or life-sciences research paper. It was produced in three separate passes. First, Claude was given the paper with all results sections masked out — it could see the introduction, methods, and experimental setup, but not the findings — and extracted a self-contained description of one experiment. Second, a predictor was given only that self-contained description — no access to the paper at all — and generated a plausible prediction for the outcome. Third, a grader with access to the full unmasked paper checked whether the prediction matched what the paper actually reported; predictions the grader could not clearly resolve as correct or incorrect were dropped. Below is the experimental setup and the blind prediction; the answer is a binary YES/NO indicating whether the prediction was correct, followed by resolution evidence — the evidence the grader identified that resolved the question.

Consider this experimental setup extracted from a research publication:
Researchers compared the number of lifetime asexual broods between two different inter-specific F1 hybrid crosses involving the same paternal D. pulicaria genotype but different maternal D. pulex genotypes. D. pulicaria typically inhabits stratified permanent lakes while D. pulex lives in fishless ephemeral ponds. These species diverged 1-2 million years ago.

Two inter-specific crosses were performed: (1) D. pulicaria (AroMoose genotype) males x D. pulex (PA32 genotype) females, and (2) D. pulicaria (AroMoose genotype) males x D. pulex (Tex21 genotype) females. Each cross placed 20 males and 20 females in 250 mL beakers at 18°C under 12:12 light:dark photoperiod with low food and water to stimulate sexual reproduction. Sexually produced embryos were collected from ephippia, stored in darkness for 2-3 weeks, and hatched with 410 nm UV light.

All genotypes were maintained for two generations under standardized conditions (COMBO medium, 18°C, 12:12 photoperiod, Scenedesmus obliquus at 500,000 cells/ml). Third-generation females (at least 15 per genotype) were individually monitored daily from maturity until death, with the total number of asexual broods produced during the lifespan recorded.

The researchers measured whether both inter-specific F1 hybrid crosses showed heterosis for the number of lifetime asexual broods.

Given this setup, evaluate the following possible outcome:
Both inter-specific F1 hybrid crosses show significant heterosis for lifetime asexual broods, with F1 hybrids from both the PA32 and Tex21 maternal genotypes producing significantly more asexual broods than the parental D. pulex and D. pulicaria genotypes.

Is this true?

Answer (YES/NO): NO